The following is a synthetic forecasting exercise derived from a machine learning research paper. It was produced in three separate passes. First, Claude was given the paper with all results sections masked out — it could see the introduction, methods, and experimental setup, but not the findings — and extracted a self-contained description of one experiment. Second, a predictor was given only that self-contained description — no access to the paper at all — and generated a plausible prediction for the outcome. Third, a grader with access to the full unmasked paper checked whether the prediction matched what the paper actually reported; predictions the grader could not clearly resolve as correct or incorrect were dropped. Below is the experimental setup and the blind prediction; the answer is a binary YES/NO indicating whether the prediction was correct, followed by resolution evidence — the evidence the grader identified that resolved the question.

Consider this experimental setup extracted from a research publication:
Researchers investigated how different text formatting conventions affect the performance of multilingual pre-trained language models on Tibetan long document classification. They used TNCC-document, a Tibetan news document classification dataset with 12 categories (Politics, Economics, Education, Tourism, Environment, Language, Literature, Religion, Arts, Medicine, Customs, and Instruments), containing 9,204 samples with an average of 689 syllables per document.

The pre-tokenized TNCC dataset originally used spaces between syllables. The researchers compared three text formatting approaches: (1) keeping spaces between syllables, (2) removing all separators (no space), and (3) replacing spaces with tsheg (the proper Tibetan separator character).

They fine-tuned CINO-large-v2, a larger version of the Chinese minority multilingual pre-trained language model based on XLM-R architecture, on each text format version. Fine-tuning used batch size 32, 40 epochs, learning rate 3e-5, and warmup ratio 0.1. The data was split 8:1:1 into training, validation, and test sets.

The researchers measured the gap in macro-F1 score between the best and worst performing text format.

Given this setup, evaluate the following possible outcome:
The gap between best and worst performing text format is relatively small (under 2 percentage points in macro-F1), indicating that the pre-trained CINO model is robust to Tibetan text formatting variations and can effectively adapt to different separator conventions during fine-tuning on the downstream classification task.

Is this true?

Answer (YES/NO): NO